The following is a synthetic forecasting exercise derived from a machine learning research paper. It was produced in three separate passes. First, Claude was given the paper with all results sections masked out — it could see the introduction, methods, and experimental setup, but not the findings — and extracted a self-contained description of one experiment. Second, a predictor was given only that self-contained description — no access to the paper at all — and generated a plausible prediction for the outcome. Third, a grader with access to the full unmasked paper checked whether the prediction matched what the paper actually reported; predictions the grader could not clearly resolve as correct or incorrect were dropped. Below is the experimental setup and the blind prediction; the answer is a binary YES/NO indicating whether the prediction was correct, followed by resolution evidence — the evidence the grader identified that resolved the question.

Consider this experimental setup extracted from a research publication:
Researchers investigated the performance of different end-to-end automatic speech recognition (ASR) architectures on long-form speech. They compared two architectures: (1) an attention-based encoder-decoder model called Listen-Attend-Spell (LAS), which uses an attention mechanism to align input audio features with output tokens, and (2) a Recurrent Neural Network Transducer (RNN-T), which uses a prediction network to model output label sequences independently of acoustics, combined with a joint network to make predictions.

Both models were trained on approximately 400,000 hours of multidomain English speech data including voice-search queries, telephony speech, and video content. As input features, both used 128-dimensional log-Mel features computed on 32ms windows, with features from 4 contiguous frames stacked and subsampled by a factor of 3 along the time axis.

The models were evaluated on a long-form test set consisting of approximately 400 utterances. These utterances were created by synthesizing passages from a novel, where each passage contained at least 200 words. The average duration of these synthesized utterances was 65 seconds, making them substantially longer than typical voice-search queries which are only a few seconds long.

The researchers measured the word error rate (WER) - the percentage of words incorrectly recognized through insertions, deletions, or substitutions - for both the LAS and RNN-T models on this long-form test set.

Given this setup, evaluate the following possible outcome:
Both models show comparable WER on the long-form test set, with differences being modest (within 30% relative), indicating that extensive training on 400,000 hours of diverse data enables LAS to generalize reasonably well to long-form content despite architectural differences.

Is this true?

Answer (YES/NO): NO